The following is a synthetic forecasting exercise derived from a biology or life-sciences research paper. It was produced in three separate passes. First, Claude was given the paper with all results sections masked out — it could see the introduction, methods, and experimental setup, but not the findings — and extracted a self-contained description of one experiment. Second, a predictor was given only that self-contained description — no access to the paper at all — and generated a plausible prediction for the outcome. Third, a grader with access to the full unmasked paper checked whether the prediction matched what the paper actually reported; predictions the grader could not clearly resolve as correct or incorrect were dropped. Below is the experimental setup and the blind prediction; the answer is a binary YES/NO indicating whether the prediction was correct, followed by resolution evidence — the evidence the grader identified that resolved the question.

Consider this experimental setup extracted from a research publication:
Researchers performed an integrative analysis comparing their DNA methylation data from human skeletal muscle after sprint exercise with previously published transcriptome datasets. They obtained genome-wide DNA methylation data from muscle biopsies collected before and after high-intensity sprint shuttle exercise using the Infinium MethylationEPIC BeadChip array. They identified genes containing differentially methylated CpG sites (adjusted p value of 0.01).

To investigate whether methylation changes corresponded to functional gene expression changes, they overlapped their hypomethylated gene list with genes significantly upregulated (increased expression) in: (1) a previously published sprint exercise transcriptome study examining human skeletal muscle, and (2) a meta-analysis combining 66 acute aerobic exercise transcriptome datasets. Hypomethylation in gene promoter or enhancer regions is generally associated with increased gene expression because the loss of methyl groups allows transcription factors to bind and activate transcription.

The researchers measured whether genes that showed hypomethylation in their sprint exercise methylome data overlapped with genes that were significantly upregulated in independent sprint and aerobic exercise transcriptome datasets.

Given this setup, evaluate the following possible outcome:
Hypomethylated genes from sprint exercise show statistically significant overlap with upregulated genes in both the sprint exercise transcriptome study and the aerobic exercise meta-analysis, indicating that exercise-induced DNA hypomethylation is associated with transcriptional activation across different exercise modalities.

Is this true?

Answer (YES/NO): YES